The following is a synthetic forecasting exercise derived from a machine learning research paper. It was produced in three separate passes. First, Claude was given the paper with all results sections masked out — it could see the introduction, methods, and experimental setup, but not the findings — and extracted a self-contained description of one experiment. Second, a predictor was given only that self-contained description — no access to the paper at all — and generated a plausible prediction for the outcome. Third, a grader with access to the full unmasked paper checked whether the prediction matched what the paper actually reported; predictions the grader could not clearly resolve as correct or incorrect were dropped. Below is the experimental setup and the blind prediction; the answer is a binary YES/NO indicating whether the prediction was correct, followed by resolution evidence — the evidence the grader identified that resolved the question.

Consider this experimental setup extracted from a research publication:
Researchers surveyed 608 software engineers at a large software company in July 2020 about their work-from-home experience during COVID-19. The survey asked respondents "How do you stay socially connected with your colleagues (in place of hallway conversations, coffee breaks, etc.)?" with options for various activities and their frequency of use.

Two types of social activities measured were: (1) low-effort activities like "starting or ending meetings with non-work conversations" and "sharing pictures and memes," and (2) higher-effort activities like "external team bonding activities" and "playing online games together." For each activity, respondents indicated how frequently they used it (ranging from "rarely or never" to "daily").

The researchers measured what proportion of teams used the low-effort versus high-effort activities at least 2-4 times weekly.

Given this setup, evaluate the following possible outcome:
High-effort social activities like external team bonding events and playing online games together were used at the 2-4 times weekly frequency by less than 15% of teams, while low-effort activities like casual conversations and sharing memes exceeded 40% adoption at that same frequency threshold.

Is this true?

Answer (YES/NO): NO